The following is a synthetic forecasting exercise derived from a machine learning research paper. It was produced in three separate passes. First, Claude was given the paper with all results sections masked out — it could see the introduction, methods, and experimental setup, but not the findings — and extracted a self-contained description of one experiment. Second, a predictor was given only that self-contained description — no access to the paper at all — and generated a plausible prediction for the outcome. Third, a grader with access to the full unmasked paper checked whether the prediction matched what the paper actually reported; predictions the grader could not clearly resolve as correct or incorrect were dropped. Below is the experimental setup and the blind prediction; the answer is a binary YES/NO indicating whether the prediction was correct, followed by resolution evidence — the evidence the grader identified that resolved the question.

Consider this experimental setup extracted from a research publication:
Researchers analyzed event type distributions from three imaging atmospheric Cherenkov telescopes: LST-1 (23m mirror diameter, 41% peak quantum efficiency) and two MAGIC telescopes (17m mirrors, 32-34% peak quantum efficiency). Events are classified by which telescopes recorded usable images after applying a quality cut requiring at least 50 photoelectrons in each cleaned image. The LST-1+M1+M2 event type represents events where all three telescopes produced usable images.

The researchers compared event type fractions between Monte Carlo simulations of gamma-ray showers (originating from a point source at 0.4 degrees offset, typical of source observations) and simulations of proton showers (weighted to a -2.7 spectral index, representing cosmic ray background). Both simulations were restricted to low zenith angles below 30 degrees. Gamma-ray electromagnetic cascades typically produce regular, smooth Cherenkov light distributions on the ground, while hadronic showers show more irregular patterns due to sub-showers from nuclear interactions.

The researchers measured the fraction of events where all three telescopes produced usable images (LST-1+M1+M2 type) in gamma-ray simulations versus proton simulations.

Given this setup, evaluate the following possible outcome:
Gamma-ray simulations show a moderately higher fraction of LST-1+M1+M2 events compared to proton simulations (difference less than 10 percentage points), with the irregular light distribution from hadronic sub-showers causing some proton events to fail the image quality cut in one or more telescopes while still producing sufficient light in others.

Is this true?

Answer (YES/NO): NO